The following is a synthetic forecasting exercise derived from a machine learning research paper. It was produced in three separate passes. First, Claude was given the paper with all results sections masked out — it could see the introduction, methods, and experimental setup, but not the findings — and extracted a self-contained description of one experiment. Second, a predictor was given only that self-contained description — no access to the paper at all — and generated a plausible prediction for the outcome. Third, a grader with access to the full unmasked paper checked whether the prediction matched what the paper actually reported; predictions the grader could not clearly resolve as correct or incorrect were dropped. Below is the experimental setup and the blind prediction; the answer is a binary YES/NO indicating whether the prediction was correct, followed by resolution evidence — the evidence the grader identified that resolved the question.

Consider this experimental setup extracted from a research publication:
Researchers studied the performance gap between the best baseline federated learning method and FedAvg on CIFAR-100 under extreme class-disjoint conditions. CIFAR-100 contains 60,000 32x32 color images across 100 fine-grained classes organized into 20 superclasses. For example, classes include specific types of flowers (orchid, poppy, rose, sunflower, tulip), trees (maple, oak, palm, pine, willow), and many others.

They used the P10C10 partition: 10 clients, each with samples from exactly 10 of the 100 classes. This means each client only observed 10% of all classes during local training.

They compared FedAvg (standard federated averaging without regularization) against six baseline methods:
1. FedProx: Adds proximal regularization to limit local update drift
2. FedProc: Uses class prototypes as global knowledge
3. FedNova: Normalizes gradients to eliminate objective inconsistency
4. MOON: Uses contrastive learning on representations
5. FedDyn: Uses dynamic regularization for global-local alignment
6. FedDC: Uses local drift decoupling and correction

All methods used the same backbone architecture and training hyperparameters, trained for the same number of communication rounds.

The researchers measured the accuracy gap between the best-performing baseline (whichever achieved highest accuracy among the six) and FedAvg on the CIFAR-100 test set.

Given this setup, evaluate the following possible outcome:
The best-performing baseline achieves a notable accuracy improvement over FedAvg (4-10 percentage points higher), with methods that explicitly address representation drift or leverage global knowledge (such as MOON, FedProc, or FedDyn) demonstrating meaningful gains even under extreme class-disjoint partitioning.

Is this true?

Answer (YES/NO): NO